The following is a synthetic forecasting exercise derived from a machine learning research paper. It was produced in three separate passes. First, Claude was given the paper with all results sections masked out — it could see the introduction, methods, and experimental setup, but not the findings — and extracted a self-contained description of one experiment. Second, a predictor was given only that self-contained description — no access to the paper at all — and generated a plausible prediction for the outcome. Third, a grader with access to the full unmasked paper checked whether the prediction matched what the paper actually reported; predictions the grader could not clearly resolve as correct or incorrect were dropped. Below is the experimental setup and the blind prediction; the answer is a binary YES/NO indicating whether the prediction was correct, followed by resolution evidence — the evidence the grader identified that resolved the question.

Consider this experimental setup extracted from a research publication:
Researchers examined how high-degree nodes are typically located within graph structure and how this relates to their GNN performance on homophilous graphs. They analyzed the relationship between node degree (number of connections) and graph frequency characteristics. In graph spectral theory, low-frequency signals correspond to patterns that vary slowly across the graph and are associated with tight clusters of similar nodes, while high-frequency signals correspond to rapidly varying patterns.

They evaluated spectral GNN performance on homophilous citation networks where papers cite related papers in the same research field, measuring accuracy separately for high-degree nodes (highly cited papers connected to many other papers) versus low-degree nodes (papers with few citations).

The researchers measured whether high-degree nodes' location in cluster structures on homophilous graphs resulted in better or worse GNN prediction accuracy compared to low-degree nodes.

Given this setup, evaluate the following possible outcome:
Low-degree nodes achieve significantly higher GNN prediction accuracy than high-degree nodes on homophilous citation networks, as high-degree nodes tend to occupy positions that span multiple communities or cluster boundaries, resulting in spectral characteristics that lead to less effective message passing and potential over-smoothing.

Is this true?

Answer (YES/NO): NO